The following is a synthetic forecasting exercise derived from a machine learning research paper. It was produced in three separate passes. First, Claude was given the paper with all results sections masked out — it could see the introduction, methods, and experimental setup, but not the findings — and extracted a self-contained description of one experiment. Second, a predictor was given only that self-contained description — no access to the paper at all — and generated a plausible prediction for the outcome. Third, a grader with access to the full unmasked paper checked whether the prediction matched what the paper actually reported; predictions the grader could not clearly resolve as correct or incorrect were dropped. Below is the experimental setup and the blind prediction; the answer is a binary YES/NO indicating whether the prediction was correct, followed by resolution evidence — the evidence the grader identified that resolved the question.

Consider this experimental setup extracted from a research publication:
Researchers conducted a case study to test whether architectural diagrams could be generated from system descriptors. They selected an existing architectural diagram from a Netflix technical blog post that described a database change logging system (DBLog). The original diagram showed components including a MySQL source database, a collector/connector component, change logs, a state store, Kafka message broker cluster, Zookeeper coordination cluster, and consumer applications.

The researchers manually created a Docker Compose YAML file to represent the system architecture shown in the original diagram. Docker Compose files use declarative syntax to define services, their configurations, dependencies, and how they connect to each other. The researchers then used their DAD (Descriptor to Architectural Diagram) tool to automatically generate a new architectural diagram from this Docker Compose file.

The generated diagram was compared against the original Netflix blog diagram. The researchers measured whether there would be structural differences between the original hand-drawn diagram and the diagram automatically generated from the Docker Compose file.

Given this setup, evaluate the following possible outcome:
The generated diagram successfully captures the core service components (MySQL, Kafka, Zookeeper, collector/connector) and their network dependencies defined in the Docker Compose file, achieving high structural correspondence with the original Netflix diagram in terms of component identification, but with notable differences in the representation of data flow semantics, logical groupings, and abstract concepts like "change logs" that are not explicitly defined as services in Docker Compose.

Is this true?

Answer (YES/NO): YES